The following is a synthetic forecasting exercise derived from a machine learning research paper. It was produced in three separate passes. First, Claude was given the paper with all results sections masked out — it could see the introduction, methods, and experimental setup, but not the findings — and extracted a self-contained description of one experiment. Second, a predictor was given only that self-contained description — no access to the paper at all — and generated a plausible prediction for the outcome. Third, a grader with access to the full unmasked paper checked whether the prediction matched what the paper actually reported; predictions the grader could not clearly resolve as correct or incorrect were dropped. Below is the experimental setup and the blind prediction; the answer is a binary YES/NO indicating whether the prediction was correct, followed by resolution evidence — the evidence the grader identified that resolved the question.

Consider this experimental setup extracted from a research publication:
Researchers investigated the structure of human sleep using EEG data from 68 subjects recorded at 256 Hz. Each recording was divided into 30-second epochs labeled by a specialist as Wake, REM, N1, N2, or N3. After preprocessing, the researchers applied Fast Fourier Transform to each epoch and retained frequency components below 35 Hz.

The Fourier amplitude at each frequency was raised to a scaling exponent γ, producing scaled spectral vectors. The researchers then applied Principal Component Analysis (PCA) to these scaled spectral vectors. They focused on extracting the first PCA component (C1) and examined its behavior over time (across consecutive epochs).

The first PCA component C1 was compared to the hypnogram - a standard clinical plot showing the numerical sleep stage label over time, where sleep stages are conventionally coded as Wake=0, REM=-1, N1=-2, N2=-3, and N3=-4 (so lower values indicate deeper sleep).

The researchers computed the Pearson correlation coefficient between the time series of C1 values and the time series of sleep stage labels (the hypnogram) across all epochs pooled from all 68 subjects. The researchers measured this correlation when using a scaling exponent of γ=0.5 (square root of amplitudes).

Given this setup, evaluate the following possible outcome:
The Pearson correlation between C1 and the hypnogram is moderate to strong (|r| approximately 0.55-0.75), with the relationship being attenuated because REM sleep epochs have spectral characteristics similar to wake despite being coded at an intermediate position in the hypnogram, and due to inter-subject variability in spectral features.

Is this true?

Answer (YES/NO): YES